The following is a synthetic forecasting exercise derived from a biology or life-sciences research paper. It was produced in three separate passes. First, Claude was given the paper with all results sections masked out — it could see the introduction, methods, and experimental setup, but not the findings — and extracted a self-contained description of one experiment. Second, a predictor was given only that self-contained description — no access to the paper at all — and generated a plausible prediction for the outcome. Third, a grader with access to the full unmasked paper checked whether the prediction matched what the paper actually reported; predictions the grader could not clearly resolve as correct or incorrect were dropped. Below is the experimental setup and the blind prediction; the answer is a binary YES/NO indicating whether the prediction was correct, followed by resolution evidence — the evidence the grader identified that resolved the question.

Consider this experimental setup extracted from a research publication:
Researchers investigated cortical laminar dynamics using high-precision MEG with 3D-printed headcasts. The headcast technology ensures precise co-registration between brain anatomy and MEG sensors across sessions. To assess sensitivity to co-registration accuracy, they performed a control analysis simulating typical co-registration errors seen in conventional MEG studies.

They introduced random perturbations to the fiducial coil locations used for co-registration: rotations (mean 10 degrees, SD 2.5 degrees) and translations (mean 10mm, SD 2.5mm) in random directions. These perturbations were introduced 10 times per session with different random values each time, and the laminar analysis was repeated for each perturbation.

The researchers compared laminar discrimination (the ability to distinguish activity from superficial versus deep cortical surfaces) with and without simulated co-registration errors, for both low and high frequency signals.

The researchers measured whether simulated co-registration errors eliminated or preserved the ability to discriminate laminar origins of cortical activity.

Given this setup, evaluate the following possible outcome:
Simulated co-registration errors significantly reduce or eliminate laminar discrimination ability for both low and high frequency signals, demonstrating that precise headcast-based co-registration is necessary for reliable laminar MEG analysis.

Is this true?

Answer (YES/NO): YES